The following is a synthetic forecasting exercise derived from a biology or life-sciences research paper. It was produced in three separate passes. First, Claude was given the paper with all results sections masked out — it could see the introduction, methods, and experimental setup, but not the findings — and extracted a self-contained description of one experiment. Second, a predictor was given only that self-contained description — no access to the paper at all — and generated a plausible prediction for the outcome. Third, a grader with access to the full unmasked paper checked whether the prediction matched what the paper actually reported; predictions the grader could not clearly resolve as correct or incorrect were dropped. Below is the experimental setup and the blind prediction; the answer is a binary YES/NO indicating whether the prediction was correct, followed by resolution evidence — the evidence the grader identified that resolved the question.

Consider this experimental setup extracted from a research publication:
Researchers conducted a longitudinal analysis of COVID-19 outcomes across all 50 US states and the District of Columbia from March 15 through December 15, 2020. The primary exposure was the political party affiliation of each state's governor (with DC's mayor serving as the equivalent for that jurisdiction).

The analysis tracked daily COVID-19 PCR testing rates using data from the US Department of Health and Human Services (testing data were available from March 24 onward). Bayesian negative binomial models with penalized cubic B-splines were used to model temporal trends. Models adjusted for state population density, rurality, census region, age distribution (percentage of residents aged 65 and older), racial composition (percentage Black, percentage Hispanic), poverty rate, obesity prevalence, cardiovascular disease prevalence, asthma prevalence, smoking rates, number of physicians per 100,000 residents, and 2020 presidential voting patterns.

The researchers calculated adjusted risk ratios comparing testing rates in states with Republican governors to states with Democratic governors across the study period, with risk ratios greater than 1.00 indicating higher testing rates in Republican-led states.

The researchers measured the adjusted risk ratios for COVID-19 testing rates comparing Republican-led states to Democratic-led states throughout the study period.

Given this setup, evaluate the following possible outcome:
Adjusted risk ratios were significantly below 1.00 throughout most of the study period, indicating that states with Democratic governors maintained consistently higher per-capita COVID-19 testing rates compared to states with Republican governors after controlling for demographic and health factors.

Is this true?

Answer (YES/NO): NO